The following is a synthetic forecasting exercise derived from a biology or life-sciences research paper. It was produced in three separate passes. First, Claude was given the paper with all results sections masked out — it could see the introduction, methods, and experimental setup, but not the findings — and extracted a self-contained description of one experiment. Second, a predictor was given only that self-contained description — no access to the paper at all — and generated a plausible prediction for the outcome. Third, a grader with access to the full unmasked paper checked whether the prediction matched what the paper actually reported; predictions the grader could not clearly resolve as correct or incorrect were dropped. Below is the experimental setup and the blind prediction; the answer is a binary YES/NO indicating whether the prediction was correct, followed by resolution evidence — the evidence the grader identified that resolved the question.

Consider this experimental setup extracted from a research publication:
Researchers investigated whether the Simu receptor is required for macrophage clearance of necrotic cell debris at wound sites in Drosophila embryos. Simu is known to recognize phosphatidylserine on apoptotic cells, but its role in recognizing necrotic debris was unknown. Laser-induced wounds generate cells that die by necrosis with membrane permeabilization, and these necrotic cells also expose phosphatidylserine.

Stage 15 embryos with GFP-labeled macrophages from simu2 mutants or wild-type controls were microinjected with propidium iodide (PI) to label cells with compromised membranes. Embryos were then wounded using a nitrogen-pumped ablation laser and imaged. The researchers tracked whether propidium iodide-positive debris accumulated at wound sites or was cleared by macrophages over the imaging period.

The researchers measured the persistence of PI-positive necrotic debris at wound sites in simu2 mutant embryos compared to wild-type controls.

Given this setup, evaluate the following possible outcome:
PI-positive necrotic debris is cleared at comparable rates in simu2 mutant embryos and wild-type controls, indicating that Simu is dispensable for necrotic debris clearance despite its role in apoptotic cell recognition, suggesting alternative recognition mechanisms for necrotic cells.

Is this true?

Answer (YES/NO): NO